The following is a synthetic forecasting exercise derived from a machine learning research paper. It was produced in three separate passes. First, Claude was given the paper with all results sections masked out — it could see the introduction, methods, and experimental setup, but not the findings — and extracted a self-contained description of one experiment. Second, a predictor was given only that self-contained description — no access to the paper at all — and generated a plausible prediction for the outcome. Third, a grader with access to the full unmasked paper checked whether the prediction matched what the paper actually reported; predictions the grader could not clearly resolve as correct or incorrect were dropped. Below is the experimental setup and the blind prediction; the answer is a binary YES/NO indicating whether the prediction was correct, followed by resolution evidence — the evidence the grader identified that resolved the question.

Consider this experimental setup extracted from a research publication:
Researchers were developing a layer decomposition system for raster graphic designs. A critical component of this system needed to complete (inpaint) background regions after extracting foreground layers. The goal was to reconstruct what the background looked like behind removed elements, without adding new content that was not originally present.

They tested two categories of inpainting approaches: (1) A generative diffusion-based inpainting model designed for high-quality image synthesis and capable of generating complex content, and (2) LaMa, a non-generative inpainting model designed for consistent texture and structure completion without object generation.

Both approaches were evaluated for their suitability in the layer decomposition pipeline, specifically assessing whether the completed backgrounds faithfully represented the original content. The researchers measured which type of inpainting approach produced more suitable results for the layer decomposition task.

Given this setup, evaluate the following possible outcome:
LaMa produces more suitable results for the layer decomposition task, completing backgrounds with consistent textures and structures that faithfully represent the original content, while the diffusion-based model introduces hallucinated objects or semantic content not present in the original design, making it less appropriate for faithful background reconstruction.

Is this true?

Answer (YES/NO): YES